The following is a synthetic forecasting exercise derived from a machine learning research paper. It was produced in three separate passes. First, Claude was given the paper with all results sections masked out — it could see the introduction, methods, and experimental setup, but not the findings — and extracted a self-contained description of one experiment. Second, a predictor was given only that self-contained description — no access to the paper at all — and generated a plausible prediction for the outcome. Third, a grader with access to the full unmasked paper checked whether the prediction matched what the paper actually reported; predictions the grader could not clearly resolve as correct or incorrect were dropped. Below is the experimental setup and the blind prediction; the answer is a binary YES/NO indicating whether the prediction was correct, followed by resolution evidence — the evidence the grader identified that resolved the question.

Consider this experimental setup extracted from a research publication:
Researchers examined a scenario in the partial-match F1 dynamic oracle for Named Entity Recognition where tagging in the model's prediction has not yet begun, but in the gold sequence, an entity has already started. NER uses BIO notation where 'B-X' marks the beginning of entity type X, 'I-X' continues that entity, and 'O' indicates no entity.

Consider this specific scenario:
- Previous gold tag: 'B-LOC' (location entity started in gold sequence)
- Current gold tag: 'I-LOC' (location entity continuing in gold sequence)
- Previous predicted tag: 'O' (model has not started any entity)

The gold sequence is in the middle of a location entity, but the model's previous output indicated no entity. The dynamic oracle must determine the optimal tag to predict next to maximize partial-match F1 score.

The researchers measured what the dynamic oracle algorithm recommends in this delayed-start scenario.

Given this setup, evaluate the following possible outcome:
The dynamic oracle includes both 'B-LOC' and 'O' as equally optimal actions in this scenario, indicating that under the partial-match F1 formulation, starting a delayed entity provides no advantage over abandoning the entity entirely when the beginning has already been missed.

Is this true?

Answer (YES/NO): NO